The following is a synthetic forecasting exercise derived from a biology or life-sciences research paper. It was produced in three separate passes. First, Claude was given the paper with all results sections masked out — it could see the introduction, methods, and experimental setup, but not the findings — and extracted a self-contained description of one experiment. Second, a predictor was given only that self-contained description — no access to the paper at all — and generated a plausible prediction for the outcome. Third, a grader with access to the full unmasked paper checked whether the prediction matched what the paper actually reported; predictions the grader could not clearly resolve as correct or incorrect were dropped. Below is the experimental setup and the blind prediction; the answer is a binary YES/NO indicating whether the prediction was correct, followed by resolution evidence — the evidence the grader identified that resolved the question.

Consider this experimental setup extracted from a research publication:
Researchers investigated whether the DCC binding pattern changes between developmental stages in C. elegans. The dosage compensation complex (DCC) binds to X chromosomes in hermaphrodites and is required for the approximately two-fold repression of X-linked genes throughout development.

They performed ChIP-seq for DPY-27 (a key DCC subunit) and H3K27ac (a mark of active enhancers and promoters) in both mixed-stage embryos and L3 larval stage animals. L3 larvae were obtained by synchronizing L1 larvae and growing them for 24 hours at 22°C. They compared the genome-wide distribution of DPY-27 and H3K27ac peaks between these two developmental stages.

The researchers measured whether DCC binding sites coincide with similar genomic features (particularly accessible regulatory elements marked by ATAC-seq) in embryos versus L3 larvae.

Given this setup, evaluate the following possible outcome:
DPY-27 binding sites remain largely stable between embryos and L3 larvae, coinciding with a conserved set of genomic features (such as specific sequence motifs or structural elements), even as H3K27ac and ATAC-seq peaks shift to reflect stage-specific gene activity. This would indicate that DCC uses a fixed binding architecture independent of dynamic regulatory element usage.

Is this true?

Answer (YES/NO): NO